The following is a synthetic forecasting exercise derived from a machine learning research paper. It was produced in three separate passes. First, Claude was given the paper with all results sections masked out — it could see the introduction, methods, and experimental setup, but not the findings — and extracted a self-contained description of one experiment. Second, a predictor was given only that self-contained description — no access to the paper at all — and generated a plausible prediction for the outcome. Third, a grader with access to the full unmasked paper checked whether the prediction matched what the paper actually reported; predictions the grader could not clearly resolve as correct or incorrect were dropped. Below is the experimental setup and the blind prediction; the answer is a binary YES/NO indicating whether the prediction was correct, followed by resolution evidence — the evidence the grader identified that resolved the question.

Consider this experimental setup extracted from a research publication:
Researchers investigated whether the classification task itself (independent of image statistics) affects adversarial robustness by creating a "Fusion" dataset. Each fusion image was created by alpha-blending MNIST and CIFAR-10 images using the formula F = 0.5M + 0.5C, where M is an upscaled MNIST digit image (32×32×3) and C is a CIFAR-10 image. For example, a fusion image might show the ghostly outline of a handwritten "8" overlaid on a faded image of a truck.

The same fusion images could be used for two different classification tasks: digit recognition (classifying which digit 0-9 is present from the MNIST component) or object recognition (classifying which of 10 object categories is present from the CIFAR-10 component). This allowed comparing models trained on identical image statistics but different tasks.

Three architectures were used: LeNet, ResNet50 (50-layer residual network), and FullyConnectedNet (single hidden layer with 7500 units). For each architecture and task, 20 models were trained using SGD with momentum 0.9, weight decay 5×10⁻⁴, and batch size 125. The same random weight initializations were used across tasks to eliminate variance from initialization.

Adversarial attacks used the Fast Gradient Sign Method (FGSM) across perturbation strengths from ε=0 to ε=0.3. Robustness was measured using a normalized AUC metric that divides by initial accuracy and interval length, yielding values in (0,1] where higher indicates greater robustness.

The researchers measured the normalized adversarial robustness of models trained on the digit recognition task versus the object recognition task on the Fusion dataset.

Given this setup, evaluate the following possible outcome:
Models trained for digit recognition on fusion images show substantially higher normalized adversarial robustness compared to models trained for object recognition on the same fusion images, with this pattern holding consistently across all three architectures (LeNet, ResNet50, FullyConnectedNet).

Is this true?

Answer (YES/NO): NO